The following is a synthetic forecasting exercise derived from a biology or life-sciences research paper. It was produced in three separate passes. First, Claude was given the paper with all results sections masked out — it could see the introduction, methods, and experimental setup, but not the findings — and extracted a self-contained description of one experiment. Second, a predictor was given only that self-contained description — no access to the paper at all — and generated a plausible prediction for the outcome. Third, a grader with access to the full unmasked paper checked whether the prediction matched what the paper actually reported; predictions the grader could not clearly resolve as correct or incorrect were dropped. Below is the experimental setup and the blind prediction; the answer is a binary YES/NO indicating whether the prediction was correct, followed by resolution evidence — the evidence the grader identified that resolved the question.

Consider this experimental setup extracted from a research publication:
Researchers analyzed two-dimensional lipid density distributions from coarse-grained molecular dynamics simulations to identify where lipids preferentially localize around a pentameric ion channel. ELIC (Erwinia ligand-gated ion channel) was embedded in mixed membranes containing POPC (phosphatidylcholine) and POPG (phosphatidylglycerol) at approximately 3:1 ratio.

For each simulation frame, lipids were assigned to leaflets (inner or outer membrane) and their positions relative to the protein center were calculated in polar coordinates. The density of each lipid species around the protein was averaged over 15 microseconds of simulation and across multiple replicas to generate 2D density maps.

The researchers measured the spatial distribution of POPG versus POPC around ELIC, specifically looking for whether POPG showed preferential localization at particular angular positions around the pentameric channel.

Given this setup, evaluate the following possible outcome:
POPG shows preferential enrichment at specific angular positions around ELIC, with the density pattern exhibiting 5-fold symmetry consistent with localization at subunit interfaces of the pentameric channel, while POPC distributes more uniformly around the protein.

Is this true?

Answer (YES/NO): NO